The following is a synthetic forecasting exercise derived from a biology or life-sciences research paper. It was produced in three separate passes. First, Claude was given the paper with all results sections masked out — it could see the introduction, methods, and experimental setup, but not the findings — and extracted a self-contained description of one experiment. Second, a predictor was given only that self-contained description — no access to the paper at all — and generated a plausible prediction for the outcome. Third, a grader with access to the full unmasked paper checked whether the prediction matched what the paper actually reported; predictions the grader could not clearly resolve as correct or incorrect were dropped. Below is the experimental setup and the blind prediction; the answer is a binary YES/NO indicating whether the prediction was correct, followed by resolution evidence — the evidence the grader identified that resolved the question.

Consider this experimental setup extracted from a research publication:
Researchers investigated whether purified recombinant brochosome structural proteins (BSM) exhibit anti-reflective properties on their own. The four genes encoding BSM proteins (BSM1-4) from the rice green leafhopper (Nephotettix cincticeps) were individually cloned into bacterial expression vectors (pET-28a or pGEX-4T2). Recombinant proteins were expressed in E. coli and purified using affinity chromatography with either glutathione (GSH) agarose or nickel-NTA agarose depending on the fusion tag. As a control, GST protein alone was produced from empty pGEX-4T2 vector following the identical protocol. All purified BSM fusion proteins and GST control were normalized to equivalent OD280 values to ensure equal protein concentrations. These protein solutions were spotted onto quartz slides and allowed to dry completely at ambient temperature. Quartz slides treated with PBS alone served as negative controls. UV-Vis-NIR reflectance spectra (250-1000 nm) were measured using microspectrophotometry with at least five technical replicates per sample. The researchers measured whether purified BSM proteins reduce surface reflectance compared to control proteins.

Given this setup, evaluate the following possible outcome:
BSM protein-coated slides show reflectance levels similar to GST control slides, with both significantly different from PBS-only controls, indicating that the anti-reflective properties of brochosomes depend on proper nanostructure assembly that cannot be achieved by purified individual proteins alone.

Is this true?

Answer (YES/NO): NO